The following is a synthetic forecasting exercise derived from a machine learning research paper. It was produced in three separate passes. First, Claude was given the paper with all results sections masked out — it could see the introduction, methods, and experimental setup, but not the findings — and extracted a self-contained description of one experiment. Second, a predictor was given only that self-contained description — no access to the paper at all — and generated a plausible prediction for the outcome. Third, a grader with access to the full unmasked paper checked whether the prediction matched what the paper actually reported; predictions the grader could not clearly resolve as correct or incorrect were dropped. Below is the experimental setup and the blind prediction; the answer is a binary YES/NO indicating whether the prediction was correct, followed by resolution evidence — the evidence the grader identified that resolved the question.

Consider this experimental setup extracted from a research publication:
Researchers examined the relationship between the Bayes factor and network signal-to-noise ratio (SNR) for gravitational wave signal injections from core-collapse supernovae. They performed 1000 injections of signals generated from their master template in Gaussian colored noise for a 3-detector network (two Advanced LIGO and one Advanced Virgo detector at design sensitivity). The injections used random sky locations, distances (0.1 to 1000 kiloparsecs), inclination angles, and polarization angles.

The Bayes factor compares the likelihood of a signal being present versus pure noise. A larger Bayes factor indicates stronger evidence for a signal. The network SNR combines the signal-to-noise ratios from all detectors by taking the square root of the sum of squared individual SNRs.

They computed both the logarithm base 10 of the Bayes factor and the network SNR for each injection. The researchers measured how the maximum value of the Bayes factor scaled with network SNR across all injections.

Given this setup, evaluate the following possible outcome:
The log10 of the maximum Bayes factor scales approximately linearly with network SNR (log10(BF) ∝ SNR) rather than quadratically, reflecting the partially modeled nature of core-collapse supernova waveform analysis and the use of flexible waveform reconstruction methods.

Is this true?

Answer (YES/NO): NO